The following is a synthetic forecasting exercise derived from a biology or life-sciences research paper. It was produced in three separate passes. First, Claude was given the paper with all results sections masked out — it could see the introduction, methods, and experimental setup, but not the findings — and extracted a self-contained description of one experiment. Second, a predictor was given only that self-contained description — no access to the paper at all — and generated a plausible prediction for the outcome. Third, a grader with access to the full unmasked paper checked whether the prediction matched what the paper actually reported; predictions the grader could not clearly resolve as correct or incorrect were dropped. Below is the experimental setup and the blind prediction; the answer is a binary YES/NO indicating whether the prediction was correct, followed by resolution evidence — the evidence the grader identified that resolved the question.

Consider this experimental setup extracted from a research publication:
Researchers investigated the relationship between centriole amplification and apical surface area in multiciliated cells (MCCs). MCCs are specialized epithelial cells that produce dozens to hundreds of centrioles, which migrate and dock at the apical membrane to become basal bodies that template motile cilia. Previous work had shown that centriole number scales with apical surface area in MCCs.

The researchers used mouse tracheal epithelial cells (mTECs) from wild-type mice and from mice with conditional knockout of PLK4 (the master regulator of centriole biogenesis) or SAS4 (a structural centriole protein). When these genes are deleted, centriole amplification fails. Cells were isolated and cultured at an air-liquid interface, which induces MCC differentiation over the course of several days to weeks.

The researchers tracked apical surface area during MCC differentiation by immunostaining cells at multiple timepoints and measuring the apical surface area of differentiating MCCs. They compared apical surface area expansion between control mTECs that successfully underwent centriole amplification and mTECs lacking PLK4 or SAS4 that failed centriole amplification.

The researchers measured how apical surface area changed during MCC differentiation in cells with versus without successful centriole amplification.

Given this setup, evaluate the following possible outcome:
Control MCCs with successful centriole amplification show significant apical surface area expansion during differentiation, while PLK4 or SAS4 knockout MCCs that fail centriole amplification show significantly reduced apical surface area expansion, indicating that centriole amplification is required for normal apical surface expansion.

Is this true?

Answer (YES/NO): YES